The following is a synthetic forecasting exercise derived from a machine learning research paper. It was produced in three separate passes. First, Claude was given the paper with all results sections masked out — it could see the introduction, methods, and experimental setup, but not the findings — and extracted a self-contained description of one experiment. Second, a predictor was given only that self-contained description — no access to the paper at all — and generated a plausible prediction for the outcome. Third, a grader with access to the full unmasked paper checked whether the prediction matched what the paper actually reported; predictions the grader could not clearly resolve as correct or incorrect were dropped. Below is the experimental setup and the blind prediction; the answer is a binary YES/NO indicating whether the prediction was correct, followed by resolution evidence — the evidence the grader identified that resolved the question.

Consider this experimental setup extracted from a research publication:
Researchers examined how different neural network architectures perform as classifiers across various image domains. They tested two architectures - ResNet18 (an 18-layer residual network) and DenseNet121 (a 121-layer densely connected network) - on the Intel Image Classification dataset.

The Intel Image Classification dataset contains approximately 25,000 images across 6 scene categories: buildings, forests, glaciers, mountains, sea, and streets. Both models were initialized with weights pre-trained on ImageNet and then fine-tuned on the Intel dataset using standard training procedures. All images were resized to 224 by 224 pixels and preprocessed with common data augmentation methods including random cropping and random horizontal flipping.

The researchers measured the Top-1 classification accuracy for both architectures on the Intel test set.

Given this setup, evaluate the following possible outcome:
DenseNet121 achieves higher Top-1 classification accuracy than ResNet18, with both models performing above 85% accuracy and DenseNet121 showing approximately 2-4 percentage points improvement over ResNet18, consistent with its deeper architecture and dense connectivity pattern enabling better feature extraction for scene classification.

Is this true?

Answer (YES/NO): NO